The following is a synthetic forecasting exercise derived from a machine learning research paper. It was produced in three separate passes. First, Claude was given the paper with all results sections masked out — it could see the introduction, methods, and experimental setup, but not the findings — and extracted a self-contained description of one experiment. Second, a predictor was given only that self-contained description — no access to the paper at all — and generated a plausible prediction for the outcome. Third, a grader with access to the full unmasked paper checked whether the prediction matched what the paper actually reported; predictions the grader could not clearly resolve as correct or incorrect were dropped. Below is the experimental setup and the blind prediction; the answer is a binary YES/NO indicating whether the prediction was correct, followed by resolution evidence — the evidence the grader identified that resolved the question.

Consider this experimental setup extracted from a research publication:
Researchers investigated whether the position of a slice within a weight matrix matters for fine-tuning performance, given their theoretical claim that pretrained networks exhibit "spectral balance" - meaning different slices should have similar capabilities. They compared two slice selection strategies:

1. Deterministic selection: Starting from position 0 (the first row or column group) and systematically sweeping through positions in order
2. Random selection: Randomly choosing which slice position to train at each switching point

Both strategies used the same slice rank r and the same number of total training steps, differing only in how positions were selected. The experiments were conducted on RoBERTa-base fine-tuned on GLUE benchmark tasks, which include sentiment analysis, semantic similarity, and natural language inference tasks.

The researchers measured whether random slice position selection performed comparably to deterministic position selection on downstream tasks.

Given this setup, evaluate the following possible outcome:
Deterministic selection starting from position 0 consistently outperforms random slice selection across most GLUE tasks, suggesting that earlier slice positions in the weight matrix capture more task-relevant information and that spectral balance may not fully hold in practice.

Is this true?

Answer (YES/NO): NO